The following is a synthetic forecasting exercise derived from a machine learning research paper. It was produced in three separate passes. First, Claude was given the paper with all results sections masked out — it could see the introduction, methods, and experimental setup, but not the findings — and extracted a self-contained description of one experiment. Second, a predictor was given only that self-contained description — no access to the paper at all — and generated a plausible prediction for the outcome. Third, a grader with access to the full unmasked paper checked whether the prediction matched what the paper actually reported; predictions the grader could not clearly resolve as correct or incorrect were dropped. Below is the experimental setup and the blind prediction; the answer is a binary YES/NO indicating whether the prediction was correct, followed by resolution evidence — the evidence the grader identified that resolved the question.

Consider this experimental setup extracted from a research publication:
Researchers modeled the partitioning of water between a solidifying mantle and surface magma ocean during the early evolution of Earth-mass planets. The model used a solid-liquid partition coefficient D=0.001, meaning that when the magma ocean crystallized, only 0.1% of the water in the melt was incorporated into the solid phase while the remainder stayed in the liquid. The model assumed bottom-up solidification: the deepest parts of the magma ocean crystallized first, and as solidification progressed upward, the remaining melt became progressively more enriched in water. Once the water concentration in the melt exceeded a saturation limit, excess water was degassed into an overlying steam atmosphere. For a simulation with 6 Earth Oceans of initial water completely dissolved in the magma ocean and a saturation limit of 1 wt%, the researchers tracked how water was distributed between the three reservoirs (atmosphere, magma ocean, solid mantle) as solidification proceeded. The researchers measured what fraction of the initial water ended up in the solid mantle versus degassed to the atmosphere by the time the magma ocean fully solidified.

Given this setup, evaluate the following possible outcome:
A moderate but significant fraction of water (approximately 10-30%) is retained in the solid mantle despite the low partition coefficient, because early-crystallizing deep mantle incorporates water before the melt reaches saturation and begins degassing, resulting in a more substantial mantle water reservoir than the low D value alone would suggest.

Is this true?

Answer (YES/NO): NO